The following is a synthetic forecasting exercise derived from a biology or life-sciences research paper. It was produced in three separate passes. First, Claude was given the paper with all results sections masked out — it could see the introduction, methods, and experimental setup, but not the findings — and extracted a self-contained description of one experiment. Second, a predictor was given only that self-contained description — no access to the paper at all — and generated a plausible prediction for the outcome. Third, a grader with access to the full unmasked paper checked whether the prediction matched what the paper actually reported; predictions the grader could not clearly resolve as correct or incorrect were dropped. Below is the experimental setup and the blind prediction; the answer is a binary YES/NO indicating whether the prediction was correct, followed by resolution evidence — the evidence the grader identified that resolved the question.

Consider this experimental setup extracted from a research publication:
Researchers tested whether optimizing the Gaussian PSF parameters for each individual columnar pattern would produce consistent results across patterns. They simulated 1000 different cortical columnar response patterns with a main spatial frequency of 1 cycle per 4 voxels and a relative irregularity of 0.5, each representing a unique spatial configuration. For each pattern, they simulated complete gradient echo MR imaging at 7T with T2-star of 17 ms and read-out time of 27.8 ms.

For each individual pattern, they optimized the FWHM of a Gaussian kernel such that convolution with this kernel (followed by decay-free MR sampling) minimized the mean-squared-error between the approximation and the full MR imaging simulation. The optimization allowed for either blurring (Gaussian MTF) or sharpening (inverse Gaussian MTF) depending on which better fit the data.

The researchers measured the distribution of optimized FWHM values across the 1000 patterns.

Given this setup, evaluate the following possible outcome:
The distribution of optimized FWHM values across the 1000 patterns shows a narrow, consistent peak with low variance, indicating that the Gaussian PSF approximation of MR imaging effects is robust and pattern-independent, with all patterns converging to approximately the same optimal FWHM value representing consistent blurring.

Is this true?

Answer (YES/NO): NO